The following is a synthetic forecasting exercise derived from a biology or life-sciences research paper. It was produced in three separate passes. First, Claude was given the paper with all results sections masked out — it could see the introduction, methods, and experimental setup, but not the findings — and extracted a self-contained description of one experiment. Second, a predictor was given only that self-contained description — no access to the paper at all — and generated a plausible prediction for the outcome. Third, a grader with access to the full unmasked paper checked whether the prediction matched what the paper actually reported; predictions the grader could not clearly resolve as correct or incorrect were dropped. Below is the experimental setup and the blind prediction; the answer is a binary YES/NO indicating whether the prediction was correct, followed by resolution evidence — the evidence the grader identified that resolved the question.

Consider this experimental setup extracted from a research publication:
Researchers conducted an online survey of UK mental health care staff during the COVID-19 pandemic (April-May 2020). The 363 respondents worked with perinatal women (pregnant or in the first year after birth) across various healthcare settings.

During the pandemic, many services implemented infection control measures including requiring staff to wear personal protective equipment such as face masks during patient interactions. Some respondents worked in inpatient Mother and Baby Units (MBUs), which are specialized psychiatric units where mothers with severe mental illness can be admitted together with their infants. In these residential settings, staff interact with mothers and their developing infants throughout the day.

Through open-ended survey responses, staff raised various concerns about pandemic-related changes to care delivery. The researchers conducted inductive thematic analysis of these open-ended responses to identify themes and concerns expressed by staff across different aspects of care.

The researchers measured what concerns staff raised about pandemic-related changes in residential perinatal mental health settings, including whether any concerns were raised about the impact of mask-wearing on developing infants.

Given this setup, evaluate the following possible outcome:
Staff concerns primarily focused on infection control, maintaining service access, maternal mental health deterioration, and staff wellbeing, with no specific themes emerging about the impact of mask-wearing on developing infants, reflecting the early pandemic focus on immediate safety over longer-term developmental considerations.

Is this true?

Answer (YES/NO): NO